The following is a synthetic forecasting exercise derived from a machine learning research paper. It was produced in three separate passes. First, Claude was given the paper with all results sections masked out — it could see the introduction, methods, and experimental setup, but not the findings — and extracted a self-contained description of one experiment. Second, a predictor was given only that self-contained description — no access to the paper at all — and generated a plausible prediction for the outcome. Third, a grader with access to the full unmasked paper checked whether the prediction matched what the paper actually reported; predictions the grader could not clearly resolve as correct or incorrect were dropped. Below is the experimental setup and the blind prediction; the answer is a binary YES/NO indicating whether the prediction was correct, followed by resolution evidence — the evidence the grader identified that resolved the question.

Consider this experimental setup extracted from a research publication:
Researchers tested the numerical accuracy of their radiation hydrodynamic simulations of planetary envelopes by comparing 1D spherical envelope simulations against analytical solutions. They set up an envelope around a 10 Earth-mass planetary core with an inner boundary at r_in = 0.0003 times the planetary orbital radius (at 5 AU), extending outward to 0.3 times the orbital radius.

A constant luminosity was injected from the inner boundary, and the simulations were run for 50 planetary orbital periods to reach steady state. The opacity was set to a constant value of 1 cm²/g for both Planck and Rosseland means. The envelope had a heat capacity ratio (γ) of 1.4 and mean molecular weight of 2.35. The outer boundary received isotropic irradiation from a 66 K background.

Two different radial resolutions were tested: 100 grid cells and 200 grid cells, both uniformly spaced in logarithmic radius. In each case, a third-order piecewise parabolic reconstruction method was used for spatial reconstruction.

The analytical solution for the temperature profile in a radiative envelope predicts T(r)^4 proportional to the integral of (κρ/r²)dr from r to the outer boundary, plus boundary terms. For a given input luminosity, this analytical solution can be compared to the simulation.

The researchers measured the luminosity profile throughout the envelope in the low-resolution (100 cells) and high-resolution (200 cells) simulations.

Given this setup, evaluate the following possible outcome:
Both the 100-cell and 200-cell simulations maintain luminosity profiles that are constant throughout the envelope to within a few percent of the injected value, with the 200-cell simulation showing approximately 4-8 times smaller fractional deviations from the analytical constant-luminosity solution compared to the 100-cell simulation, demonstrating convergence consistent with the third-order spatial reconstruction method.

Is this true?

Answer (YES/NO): NO